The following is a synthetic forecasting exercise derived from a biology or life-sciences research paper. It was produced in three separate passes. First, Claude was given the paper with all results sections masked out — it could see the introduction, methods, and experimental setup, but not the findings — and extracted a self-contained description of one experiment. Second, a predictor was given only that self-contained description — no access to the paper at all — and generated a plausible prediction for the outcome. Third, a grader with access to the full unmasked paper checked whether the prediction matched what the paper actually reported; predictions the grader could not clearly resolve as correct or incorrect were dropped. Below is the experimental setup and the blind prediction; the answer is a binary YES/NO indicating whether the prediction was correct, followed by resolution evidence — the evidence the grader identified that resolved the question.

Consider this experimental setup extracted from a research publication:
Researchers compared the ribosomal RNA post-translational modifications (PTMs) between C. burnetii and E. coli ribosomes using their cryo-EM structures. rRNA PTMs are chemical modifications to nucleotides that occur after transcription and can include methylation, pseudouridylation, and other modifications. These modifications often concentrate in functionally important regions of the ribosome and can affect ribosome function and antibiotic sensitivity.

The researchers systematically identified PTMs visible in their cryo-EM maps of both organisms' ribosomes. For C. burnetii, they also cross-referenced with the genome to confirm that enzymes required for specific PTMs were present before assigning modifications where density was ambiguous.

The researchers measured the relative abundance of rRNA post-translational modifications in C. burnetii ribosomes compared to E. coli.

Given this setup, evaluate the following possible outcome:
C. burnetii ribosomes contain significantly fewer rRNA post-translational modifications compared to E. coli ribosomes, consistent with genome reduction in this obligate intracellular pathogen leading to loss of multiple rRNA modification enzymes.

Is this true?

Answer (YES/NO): YES